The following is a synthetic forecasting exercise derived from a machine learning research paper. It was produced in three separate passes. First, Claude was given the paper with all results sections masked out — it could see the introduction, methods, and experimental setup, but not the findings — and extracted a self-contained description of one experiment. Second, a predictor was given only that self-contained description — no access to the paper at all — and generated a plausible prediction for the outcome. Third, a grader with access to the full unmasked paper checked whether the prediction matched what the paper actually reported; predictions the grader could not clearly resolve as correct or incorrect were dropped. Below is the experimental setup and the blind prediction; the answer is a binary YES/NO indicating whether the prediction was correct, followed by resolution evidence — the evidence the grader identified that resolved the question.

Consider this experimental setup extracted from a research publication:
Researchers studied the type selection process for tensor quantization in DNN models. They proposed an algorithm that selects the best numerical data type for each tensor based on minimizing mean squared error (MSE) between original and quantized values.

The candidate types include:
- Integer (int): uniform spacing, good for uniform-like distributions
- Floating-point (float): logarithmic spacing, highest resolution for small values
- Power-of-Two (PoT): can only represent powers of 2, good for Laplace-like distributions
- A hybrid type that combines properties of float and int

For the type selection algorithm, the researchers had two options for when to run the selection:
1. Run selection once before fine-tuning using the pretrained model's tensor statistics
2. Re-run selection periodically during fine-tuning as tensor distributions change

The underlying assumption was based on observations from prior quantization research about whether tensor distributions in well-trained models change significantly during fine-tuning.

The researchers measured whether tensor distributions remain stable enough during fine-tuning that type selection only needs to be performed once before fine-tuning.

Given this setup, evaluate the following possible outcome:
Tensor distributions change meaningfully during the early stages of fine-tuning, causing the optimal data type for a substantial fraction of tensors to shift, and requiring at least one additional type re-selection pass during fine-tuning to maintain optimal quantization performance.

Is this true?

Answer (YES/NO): NO